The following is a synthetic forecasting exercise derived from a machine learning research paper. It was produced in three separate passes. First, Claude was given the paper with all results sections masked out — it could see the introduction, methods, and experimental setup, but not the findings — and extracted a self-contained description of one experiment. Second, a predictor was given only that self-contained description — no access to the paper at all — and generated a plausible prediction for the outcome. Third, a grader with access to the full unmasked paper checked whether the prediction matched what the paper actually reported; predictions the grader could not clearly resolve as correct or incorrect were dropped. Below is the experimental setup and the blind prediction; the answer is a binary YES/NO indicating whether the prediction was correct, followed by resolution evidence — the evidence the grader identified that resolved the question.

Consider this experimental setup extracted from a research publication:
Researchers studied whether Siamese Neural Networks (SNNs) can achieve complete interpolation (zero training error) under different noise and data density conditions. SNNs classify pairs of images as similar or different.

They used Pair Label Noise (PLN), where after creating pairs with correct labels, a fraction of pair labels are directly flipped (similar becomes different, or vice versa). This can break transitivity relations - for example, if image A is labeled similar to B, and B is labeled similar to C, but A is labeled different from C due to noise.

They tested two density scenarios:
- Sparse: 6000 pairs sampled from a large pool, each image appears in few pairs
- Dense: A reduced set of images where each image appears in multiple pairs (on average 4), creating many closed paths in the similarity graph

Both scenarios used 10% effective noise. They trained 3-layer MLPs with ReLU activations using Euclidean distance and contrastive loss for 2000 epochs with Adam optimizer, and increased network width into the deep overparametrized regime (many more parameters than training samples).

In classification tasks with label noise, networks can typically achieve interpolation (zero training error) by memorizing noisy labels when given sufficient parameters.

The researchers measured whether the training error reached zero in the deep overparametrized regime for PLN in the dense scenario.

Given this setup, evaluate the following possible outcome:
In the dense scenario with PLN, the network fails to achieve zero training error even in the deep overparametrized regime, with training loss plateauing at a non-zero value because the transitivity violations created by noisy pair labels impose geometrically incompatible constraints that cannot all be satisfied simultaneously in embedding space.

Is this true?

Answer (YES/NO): YES